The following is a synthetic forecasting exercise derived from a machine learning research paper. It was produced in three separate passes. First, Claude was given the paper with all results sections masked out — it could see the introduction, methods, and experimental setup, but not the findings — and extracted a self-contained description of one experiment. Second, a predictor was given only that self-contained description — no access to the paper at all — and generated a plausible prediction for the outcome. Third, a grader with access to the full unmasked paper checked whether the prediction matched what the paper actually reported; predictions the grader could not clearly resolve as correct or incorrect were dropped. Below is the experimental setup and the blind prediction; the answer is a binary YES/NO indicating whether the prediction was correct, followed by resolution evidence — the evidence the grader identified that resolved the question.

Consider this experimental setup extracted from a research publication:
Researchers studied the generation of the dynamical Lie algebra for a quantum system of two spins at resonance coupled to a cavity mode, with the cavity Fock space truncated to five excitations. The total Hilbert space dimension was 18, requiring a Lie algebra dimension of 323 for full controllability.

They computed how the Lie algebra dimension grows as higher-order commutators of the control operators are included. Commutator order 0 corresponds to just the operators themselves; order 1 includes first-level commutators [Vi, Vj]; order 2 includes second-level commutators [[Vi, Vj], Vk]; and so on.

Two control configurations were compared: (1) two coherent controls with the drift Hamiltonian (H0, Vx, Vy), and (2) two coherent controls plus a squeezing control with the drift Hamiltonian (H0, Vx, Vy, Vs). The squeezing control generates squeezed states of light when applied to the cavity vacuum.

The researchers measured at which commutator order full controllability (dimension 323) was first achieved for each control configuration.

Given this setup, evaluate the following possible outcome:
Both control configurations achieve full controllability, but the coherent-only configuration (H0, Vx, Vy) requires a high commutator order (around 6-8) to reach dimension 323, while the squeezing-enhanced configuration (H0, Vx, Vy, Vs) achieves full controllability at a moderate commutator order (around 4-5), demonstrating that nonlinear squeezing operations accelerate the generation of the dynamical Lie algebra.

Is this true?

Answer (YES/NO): NO